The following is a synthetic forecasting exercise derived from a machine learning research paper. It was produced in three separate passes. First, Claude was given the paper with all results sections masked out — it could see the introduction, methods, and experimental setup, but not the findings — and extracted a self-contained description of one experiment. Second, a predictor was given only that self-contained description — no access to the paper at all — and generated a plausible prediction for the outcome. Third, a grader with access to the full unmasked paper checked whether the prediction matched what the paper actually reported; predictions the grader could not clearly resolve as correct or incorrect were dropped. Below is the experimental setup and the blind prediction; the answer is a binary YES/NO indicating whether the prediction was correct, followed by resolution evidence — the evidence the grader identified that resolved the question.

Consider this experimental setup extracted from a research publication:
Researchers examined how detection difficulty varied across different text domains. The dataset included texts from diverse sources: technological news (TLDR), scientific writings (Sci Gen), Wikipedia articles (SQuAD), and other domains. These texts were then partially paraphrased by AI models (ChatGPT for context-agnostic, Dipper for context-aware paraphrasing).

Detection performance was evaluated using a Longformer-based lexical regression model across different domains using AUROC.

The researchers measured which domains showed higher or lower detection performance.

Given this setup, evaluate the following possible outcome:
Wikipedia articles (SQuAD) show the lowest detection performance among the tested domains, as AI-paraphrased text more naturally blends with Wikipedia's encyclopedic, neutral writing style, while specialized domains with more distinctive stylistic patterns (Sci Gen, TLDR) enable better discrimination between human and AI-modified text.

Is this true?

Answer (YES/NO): NO